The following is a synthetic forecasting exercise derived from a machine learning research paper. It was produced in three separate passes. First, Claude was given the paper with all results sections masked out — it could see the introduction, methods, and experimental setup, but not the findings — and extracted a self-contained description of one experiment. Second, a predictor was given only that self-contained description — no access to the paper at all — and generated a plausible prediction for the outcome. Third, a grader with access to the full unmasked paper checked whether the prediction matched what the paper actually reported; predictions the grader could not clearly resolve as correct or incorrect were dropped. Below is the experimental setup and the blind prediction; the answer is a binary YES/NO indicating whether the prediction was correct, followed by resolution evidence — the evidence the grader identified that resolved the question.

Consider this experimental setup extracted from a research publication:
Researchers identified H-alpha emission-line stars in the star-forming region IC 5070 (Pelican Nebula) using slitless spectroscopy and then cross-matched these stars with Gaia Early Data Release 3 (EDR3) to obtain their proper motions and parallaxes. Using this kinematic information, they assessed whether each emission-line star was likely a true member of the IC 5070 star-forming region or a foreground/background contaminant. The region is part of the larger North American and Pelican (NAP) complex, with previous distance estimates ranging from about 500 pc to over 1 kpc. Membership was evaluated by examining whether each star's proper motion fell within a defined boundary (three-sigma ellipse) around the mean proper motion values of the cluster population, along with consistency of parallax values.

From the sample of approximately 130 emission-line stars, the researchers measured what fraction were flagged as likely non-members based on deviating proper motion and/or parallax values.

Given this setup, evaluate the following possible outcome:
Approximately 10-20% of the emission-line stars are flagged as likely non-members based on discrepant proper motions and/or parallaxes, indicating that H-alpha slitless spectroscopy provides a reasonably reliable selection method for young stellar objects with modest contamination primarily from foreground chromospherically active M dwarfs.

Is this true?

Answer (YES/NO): NO